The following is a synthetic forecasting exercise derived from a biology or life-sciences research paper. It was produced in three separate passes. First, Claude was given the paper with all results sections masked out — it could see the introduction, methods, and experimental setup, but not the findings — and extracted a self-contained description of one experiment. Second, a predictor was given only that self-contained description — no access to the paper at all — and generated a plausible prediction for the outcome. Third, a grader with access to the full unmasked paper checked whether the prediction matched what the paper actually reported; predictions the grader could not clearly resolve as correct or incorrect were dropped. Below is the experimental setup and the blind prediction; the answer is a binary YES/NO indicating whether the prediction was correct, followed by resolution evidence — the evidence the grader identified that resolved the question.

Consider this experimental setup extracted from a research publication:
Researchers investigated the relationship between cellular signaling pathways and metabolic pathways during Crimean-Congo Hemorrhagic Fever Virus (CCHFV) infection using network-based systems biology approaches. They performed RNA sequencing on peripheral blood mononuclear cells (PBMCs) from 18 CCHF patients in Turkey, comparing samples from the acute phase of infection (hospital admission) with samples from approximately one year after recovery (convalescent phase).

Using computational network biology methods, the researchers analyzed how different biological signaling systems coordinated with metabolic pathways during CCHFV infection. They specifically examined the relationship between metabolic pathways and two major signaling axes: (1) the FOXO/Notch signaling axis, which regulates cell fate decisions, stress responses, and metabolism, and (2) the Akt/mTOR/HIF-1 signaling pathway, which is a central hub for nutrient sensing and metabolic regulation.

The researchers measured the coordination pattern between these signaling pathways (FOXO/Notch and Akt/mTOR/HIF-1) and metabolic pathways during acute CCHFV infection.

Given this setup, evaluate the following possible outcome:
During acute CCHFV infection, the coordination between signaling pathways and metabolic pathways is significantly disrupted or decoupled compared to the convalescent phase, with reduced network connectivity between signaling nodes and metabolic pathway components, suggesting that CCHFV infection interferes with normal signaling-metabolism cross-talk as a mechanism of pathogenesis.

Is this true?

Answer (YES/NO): NO